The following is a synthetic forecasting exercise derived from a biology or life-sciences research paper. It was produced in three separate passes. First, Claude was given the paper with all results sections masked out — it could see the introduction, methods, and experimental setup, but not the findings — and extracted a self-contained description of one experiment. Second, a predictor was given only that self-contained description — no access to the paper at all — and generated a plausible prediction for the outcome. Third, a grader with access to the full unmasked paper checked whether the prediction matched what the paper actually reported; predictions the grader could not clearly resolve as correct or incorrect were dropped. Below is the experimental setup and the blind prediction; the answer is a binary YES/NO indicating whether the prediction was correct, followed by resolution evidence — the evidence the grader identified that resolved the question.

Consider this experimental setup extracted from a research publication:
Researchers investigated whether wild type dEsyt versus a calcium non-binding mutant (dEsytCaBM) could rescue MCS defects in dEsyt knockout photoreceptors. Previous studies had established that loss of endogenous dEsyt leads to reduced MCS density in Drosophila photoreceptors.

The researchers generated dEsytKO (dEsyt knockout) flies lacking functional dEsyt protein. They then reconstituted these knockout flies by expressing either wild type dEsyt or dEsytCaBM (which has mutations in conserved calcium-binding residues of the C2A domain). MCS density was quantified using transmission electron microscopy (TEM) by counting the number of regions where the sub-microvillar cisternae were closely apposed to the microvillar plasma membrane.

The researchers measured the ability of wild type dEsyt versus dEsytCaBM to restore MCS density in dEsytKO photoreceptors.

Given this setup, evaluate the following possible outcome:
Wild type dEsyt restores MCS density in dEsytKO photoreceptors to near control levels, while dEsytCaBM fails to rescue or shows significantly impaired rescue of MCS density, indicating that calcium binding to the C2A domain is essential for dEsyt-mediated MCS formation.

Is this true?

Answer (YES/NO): NO